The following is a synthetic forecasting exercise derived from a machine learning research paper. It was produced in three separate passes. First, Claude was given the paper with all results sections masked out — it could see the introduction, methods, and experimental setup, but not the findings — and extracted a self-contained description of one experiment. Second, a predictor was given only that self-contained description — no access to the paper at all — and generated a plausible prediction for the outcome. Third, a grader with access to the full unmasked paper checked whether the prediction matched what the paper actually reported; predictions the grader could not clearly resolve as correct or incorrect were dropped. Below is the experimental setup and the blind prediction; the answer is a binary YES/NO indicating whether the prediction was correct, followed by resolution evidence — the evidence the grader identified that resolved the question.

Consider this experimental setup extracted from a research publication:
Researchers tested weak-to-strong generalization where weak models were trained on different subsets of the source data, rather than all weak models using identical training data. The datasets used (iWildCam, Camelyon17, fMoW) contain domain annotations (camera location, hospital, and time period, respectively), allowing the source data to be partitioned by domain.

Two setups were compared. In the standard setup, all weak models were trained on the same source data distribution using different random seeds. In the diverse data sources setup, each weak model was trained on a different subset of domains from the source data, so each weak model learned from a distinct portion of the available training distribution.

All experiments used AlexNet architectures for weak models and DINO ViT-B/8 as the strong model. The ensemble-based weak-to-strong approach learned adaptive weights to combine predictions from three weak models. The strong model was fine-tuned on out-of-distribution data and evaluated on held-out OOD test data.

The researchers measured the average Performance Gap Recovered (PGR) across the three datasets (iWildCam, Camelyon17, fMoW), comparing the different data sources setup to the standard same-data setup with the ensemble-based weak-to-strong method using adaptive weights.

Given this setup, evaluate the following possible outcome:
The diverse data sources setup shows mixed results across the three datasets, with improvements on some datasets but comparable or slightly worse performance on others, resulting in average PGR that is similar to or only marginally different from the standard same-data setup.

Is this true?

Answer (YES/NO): NO